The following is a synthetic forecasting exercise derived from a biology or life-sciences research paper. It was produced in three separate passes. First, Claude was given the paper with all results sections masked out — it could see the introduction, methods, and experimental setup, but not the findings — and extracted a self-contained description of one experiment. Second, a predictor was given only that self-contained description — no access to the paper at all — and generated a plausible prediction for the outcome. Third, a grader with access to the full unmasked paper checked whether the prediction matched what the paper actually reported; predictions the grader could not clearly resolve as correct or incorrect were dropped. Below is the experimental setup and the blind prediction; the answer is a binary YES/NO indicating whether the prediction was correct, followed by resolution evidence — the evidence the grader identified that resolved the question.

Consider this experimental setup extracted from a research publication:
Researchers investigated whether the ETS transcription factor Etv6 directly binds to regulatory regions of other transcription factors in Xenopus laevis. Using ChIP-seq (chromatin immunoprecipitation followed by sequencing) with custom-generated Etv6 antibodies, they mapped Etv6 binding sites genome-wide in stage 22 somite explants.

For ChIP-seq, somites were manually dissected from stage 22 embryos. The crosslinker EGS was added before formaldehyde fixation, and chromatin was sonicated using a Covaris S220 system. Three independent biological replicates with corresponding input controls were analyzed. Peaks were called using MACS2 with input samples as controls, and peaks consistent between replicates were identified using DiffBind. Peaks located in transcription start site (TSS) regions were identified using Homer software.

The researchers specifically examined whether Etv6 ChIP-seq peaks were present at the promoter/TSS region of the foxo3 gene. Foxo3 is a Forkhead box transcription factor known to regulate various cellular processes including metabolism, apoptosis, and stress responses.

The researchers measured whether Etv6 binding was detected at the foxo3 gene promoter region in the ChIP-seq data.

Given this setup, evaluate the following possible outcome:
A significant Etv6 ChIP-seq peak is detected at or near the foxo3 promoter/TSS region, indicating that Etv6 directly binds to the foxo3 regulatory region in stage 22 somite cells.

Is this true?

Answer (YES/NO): YES